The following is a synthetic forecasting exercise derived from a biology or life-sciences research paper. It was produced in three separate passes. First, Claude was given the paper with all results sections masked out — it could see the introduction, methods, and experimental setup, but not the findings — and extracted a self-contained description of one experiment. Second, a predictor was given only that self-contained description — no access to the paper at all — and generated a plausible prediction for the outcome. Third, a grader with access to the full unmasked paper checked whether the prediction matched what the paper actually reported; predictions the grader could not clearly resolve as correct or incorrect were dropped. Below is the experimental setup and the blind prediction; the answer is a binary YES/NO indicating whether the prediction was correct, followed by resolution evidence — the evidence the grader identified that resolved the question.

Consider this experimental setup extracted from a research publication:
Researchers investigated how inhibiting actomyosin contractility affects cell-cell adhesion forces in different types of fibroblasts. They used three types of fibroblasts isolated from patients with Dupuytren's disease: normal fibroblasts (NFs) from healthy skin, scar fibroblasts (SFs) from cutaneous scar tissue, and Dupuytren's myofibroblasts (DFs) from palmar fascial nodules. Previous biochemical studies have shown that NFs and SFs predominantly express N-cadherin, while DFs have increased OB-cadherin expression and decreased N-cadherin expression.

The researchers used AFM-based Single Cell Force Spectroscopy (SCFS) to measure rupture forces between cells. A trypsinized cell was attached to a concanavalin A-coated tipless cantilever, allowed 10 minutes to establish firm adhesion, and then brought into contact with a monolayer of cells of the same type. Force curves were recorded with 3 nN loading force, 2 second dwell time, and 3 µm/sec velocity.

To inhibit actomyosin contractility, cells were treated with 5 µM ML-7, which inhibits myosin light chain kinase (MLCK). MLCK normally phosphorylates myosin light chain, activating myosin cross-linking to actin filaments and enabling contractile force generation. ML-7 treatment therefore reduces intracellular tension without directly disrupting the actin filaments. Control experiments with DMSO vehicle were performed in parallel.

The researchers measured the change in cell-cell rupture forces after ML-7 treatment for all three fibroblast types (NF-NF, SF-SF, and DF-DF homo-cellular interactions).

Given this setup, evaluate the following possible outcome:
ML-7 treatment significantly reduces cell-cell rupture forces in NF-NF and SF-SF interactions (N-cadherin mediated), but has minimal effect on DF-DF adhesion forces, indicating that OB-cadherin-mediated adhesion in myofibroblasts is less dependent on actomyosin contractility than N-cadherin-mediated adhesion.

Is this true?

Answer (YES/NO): NO